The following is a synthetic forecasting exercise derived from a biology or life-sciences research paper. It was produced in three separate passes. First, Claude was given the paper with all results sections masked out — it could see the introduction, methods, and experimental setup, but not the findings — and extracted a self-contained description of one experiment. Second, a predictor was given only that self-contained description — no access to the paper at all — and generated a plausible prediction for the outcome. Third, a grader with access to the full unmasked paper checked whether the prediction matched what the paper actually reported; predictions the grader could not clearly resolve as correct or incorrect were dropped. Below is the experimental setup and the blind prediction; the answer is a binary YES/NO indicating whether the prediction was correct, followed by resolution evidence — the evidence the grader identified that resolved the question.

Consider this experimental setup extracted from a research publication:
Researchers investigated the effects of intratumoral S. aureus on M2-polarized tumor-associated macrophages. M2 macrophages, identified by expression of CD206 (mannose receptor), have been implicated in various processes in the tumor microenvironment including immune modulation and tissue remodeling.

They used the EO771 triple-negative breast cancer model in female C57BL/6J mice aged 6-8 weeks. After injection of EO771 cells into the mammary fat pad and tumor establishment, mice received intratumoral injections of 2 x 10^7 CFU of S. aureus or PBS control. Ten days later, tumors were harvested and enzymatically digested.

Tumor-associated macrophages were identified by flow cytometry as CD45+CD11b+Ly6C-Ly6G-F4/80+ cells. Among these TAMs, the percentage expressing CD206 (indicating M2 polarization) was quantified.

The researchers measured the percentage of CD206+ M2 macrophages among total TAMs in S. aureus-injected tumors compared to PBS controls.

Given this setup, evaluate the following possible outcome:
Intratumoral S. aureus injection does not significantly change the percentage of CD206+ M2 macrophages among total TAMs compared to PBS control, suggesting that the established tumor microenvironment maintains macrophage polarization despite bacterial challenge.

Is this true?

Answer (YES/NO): NO